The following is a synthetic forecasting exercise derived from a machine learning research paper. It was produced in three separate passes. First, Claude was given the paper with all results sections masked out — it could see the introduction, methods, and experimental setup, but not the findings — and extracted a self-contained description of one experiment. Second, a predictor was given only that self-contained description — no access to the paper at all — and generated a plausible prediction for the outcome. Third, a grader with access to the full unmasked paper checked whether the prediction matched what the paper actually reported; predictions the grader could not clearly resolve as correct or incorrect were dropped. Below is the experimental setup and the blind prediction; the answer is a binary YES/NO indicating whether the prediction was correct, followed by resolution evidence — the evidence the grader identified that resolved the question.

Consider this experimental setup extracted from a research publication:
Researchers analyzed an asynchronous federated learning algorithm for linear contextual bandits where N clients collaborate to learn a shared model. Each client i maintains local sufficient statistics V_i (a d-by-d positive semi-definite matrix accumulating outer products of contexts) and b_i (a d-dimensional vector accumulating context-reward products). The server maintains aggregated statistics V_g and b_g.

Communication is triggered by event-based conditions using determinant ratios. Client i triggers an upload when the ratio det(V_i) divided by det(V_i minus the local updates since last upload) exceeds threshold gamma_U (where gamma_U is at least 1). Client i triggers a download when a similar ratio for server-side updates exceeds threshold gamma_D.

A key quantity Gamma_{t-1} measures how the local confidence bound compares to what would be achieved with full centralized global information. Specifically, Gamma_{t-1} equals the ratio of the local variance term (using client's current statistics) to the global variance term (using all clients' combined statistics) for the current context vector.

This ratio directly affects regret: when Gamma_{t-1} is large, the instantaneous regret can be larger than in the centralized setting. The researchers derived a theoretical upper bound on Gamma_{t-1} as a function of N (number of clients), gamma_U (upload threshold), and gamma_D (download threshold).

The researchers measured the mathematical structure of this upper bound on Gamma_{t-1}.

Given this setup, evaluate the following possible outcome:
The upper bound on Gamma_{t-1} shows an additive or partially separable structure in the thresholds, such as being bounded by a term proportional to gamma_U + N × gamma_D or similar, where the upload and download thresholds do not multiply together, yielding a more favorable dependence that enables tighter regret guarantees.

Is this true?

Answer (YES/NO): NO